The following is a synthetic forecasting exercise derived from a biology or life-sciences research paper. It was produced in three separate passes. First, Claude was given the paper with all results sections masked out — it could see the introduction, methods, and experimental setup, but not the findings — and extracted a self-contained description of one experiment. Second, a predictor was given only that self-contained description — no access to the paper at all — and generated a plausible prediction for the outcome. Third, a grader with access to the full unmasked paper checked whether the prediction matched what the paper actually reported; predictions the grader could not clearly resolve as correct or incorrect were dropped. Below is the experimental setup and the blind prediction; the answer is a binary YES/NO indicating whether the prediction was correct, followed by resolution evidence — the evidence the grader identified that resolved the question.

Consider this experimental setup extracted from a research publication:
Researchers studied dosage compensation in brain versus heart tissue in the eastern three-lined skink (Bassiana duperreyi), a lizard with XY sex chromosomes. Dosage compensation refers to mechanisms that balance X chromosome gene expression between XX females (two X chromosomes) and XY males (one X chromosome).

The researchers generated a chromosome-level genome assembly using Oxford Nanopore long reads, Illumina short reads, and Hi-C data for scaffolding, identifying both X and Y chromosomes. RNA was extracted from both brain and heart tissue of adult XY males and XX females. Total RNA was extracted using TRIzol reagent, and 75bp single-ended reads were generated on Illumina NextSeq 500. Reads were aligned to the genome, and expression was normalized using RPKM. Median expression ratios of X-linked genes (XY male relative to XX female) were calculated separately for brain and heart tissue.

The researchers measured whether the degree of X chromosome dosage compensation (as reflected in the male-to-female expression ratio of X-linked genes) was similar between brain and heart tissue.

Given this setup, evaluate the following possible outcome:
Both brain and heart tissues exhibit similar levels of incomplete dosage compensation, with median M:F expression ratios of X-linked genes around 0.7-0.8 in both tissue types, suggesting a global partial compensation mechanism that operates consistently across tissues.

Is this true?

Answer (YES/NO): NO